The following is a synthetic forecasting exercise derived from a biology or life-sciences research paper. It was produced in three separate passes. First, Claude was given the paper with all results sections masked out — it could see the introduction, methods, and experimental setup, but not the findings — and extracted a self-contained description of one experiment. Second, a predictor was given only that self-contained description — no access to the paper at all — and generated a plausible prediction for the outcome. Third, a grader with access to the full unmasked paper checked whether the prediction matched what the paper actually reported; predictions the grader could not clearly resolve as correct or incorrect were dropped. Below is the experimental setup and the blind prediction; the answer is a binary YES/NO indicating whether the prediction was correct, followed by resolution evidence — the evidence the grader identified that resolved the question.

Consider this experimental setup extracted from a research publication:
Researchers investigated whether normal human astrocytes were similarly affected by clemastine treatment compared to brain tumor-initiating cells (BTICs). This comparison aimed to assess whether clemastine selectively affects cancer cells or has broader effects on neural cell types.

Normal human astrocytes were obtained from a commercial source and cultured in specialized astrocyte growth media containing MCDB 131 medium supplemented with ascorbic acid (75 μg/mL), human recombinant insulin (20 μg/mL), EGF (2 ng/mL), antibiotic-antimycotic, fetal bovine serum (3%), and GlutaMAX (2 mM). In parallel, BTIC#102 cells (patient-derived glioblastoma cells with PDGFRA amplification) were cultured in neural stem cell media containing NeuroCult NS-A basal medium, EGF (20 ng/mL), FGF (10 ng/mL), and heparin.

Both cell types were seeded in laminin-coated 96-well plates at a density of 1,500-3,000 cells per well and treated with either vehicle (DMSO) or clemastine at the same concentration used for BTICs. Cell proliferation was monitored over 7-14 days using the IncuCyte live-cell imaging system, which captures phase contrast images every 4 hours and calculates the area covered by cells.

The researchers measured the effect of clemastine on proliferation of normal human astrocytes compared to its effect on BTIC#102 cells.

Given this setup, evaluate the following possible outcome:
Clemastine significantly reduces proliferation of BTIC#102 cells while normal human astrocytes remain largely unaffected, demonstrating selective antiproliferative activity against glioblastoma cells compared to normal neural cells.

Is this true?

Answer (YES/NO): YES